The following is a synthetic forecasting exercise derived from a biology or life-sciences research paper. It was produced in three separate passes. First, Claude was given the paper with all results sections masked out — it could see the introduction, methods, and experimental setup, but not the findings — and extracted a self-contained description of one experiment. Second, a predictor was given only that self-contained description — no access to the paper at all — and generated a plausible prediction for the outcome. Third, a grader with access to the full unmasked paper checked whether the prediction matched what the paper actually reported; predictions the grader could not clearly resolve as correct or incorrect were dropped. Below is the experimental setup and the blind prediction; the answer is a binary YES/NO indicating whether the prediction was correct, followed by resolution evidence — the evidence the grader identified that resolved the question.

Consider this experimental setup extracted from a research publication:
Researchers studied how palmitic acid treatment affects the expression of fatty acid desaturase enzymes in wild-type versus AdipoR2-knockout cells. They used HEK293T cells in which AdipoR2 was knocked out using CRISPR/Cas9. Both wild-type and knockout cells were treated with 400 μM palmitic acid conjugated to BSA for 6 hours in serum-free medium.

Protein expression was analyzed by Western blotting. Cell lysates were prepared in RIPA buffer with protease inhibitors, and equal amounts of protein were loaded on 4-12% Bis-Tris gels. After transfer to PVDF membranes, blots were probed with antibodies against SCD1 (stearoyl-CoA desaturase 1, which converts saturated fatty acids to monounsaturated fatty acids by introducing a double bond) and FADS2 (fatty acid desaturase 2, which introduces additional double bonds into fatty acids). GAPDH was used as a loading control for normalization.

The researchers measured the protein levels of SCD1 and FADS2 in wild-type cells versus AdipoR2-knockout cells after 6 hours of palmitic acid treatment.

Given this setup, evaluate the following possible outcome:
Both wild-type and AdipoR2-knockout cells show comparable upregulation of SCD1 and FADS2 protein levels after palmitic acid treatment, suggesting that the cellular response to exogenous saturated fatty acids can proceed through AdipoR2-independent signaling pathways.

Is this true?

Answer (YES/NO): NO